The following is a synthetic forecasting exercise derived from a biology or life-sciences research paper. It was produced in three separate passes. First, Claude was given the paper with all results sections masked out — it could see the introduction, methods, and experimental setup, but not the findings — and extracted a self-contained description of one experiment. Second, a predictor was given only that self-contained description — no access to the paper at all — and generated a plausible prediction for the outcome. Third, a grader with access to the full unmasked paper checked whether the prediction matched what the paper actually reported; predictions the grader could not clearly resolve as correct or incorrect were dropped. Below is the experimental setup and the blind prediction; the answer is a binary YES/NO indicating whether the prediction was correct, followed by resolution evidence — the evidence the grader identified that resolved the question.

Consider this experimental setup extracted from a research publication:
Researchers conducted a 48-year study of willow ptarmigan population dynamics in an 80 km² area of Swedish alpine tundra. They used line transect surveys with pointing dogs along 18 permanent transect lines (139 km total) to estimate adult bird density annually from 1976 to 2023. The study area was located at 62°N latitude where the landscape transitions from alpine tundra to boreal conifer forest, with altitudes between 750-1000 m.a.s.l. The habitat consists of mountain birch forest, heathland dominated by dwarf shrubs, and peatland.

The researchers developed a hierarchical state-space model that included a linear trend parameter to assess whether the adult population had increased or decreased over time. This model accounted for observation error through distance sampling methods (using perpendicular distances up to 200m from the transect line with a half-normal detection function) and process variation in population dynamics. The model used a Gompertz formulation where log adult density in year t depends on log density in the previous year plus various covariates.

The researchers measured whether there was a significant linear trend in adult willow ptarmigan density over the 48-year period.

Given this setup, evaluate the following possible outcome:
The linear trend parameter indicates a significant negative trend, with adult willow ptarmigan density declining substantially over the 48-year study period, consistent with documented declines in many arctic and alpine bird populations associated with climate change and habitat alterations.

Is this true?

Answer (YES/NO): NO